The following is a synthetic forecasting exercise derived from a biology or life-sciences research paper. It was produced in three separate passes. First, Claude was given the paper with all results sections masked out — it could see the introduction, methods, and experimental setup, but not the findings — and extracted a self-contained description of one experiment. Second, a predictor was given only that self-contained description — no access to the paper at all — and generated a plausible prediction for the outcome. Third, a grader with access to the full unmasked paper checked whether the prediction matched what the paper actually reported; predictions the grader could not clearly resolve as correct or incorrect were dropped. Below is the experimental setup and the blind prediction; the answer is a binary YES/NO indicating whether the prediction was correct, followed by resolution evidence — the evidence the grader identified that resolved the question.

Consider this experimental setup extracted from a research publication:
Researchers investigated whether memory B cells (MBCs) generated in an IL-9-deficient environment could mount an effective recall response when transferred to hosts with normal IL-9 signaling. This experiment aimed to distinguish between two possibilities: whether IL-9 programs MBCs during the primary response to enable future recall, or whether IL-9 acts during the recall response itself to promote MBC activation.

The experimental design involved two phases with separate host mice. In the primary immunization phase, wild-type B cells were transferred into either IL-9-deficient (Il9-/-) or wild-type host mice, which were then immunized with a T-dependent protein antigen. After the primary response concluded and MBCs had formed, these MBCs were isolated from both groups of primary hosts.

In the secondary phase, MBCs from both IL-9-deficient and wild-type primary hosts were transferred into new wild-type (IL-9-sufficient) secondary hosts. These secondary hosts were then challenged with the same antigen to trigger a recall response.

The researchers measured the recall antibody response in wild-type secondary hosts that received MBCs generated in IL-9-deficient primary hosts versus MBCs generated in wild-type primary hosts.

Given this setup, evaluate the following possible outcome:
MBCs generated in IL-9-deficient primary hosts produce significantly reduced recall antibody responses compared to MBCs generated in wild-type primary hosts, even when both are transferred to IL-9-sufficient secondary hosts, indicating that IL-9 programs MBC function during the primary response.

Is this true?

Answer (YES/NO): YES